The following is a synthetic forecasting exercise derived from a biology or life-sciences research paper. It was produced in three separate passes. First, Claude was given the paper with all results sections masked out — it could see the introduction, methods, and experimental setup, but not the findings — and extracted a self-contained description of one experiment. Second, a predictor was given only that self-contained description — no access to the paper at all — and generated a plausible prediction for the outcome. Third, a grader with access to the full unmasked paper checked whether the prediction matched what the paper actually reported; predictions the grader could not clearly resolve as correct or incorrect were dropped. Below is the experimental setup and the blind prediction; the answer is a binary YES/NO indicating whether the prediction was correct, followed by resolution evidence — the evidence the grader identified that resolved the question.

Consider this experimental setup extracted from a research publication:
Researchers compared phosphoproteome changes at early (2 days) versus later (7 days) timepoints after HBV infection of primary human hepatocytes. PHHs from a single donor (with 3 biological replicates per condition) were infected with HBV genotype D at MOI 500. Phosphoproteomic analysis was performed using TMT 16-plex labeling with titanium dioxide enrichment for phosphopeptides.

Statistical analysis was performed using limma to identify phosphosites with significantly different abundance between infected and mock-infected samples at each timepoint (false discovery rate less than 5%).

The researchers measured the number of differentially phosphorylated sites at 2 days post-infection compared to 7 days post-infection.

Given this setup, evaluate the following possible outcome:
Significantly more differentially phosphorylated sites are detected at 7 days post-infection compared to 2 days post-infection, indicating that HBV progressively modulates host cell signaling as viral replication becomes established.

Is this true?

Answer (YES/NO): YES